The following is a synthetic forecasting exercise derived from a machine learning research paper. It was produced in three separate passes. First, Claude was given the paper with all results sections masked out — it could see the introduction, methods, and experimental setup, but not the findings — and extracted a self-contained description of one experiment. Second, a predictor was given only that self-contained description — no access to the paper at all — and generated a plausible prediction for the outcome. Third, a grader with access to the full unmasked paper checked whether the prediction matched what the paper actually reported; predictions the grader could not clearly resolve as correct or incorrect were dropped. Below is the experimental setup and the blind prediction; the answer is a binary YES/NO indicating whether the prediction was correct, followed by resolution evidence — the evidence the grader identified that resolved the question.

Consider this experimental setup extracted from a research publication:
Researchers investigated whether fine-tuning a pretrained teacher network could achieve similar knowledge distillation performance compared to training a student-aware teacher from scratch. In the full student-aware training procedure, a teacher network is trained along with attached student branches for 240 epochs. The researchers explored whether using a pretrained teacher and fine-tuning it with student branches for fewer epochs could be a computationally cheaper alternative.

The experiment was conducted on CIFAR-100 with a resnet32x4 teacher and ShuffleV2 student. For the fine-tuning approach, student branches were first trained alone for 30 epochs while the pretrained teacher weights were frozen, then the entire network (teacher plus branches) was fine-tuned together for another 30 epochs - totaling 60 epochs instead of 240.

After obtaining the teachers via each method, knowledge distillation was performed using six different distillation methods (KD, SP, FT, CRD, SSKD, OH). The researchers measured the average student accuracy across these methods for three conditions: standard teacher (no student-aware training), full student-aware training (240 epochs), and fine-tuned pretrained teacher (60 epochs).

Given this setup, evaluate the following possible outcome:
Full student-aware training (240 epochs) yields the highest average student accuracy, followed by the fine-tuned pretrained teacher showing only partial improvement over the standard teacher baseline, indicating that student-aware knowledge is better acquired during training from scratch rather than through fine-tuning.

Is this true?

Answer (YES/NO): NO